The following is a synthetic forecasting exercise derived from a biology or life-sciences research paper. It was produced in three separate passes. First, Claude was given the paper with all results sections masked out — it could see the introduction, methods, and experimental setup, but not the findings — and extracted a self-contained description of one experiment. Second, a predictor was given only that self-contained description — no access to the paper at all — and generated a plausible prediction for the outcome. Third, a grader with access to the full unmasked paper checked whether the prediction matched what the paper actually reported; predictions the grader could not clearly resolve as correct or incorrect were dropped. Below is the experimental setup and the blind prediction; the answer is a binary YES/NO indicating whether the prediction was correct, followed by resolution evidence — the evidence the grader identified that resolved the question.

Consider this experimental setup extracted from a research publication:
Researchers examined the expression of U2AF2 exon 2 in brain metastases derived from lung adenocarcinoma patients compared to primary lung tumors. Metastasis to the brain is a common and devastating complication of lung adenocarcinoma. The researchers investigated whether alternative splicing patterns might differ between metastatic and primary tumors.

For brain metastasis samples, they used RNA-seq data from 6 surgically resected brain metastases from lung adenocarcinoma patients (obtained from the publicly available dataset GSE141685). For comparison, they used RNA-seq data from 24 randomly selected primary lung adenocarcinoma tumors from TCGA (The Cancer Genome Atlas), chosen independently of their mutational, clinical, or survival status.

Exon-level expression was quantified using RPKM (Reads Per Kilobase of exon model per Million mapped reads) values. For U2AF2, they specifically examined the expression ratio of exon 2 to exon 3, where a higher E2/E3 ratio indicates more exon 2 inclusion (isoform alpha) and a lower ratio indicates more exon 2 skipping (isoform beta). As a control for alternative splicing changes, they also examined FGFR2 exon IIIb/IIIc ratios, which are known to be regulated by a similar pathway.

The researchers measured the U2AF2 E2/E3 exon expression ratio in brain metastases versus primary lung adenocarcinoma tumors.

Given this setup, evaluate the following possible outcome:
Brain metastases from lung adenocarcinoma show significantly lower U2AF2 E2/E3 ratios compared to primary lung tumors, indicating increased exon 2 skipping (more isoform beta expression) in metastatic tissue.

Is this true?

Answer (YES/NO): NO